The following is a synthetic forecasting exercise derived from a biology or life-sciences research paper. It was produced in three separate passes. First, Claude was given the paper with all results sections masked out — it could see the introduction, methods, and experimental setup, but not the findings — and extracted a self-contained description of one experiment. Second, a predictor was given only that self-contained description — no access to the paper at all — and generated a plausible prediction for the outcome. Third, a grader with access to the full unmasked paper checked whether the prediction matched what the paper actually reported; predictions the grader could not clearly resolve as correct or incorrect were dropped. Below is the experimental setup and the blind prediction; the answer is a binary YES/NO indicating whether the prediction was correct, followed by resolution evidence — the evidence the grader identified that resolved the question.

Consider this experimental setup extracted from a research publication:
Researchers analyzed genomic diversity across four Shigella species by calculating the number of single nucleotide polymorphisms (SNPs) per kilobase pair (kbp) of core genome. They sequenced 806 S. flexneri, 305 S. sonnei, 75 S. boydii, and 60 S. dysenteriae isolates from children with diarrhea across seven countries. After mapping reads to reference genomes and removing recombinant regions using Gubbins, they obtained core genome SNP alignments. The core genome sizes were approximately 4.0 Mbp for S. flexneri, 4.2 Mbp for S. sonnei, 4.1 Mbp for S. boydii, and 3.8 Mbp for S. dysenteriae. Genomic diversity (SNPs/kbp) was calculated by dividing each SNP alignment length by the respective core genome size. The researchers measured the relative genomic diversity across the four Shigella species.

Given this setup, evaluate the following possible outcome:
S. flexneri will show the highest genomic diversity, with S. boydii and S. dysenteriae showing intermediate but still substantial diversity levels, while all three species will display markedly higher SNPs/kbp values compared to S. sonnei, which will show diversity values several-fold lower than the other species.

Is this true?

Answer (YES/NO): NO